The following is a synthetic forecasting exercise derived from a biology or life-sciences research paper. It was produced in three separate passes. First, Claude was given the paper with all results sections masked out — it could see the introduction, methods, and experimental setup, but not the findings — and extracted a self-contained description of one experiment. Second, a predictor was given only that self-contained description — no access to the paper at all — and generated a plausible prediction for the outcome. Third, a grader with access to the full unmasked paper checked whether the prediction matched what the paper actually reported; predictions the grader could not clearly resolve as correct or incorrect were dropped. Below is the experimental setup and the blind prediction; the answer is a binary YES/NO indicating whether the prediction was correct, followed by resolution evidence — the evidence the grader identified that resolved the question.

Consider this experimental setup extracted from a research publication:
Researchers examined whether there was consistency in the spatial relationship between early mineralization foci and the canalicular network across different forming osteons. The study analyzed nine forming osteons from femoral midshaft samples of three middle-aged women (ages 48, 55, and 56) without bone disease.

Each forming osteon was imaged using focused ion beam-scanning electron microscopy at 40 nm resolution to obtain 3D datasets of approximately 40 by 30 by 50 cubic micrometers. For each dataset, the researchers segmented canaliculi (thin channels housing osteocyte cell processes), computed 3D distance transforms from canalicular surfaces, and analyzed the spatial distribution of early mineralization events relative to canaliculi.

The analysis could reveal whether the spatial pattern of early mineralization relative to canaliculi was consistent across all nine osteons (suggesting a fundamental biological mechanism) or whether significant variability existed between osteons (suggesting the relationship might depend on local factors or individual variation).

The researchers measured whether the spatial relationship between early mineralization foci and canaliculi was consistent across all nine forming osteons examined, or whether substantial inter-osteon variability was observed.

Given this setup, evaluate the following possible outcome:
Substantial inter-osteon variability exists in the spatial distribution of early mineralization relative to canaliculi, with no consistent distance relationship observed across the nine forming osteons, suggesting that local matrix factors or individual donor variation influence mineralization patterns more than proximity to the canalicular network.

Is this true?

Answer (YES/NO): NO